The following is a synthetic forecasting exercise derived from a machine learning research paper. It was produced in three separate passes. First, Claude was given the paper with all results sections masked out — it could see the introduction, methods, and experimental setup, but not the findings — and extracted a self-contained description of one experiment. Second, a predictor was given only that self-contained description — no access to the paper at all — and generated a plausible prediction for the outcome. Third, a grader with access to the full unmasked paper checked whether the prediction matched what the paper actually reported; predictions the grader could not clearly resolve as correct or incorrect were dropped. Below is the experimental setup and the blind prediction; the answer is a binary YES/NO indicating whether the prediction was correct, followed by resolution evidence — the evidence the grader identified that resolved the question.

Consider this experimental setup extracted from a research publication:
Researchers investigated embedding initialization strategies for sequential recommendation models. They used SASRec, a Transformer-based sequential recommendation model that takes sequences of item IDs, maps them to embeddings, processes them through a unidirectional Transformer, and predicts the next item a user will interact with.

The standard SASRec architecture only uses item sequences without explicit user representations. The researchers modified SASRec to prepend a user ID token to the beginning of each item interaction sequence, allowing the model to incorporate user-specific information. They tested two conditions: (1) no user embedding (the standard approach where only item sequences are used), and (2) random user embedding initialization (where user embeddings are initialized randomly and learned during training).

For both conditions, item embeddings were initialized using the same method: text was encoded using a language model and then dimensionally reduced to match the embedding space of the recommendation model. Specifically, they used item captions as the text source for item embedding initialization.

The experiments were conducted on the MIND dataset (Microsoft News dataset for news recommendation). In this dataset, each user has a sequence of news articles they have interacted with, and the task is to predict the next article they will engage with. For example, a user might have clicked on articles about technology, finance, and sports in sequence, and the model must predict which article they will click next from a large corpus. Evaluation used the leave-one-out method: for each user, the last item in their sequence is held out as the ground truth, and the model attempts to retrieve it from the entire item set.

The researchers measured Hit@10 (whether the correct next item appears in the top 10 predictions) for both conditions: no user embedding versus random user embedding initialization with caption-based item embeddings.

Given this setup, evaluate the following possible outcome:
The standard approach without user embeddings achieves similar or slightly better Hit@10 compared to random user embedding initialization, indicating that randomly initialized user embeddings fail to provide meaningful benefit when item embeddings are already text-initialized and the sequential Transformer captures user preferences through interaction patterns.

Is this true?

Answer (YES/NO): YES